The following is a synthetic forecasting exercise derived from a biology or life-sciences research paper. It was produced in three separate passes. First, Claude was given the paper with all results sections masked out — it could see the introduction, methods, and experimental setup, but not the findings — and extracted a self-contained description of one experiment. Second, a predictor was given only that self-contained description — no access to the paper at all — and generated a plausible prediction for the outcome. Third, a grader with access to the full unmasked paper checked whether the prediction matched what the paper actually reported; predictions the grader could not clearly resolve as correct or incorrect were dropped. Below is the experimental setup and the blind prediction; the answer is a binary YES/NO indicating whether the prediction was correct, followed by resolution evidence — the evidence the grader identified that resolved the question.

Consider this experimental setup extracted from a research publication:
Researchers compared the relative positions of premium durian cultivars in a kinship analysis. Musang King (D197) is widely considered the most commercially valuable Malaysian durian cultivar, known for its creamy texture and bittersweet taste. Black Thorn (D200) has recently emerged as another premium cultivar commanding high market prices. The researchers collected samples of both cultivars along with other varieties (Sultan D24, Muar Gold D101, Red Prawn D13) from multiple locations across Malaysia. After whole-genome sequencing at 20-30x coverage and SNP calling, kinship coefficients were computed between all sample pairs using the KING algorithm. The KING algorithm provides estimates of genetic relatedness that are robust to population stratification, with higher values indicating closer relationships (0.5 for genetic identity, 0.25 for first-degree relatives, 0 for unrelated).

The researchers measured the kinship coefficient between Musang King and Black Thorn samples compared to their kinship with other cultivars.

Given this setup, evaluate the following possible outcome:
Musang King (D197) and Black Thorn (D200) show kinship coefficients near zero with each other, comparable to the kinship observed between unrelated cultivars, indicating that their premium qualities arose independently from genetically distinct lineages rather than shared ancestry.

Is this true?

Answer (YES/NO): YES